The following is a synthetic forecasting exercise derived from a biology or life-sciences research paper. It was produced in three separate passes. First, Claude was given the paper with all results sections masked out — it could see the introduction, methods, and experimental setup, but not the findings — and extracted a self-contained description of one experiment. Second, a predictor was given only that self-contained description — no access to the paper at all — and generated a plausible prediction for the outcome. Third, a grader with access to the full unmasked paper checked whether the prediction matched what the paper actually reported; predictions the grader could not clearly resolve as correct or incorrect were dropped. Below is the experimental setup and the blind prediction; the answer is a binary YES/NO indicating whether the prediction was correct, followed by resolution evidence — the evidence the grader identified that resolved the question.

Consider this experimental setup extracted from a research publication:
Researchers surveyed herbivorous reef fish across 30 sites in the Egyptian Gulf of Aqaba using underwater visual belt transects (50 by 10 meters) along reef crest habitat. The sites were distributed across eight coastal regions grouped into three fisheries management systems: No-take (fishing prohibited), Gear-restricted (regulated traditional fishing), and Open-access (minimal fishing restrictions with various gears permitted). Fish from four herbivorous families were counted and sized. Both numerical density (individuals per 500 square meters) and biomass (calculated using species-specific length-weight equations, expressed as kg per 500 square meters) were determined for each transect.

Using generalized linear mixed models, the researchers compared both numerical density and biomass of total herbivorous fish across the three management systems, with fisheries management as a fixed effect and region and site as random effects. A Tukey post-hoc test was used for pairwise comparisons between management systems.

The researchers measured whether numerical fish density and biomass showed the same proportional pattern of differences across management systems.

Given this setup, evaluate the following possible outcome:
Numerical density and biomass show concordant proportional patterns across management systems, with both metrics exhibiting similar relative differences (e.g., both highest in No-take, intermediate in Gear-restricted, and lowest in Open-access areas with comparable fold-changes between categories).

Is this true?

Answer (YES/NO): NO